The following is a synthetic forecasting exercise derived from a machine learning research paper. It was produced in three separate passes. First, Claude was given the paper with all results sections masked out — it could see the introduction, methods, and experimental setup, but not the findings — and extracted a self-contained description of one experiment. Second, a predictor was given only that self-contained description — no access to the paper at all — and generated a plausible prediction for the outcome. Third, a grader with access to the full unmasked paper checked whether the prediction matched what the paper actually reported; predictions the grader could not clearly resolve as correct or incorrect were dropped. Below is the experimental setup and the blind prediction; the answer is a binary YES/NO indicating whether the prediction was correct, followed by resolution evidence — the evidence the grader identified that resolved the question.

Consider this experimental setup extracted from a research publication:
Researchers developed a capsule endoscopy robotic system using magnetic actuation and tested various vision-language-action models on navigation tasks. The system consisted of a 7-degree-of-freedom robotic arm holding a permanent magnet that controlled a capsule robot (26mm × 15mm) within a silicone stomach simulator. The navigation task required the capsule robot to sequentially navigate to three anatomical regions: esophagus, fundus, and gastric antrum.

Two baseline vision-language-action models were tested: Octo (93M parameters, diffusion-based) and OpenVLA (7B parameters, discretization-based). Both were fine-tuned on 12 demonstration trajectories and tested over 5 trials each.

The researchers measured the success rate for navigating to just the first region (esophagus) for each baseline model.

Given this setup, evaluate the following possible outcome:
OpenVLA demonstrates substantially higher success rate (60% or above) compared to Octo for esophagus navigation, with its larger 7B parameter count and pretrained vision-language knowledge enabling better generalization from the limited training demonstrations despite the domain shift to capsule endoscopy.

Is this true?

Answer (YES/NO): NO